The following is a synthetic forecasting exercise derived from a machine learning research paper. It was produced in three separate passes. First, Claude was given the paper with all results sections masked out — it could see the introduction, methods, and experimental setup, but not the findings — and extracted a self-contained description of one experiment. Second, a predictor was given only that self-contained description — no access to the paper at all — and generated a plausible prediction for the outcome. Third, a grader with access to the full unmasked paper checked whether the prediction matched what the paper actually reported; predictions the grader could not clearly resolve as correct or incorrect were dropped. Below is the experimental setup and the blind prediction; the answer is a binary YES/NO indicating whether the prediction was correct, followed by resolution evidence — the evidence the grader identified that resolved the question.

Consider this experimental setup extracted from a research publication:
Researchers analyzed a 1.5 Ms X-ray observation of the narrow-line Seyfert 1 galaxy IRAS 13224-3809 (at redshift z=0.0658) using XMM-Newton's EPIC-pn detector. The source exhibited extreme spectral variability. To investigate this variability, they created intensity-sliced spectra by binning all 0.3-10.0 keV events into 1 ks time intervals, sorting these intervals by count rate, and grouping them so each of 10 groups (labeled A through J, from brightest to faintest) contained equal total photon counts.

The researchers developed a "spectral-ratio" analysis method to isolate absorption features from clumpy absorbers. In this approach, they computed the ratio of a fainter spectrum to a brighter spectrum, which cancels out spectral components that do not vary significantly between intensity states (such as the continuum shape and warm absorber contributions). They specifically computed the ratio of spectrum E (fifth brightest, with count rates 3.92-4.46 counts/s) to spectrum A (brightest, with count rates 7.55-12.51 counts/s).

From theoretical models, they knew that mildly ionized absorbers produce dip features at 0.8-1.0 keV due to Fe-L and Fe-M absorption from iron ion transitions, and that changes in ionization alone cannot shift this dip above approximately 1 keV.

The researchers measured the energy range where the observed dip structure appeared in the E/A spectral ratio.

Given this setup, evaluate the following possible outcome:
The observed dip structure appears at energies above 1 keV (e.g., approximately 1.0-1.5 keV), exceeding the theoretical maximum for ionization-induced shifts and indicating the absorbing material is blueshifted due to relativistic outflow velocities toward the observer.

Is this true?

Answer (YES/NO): YES